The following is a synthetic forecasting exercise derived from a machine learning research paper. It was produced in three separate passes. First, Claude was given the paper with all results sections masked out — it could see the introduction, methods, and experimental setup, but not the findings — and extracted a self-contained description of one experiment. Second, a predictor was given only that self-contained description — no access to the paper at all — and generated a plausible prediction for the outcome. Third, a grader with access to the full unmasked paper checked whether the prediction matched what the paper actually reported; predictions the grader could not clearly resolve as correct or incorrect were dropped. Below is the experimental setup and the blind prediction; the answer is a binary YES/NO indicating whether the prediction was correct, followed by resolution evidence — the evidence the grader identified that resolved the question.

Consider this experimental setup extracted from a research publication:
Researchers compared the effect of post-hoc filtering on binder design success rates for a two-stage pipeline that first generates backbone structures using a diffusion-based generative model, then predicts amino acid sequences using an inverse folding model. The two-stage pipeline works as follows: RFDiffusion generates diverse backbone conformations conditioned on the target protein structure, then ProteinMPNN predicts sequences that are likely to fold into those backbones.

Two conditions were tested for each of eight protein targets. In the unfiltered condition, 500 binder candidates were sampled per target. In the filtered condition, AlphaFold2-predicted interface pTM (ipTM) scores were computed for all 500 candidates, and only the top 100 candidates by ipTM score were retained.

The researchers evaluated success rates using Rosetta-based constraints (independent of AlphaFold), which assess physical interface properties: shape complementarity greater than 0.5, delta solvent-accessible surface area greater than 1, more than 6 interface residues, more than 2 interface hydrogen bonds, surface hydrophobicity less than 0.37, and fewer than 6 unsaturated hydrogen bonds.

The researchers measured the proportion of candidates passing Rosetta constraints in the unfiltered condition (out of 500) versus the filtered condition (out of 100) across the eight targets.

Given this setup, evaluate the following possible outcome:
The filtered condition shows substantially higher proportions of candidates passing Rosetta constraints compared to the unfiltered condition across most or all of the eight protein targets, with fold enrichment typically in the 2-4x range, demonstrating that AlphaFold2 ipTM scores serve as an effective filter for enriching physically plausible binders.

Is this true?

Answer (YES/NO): NO